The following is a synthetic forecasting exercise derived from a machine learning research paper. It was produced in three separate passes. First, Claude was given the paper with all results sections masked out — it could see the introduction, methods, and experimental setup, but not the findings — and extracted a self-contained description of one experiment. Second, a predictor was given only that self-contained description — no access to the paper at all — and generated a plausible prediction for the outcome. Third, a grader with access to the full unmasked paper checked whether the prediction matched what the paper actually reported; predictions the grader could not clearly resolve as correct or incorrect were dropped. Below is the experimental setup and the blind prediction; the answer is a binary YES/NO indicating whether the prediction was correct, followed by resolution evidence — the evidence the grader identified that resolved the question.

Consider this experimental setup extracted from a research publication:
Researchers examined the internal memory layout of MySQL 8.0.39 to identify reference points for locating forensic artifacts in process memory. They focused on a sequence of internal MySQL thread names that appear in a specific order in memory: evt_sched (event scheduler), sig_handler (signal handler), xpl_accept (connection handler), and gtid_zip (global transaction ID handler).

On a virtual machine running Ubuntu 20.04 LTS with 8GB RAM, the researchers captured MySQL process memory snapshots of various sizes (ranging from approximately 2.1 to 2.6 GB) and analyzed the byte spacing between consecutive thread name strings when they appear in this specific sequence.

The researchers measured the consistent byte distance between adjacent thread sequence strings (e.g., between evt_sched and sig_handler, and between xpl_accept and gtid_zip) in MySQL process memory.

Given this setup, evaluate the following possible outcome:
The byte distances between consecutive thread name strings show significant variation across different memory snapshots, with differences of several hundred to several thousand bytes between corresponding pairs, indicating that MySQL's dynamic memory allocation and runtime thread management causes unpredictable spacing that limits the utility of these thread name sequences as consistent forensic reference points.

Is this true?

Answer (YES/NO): NO